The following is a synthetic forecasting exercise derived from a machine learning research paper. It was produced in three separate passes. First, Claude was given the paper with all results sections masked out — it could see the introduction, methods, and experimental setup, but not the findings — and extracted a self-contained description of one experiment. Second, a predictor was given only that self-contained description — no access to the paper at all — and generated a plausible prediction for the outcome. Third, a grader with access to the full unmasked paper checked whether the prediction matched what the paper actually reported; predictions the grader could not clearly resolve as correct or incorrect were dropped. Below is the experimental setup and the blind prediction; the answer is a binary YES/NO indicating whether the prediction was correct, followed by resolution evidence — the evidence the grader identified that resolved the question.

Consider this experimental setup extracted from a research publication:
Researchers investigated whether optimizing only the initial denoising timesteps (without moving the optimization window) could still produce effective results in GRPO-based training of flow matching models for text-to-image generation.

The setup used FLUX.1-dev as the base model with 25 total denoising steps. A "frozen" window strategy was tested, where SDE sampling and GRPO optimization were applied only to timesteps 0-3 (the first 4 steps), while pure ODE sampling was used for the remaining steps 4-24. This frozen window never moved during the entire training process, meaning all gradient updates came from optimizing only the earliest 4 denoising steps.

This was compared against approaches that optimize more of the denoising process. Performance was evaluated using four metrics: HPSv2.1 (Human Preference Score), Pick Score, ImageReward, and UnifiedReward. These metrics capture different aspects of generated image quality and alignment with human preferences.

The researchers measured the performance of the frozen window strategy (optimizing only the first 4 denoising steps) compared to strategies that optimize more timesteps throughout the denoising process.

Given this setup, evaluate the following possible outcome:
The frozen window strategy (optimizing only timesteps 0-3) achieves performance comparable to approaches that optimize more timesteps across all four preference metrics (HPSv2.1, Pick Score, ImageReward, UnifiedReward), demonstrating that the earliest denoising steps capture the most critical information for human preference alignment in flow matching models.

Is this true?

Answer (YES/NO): NO